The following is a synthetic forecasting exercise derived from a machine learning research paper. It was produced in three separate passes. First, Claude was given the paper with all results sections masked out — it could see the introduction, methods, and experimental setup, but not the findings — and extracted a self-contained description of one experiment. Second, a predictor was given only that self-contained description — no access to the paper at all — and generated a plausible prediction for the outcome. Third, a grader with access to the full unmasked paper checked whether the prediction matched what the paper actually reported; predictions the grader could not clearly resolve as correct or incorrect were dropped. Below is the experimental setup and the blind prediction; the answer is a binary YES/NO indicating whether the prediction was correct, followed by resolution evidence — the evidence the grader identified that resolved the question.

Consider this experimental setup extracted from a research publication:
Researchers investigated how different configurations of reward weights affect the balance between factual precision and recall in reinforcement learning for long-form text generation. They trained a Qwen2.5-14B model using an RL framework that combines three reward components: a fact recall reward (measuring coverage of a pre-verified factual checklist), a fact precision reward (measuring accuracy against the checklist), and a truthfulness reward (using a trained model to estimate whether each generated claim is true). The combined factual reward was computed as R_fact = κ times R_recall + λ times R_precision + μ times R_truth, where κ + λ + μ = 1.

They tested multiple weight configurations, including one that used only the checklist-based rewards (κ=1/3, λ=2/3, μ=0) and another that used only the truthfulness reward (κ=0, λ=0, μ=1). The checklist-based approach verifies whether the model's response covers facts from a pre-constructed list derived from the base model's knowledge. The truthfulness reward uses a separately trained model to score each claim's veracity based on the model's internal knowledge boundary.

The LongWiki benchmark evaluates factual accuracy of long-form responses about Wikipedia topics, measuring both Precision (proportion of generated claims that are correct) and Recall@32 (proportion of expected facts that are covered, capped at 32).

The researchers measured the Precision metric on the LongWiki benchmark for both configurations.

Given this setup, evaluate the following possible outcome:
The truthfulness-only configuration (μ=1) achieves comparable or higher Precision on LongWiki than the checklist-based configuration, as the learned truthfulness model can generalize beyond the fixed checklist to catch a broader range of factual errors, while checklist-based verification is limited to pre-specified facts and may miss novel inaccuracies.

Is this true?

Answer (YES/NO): YES